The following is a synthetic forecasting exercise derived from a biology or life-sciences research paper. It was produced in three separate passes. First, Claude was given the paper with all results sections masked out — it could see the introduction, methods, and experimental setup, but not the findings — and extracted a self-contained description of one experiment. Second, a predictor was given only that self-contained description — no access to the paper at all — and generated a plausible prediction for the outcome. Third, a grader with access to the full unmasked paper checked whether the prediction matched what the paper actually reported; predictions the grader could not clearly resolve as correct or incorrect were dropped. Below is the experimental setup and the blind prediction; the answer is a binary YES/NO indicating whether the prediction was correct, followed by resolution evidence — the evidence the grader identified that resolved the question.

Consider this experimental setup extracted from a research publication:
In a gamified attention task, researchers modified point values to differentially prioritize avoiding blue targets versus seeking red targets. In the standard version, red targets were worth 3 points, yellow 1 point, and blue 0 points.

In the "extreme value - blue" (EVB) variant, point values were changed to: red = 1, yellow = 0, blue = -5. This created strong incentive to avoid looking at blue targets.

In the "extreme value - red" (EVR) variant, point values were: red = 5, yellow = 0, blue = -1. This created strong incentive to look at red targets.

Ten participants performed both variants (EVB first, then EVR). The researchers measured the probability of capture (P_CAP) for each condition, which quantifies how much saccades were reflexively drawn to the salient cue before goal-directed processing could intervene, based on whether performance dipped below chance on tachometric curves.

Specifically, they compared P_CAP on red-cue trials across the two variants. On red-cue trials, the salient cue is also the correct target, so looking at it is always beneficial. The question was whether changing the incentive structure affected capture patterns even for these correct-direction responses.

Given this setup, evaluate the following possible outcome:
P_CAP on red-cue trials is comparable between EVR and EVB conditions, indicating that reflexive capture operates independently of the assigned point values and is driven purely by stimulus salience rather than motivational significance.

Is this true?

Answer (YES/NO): YES